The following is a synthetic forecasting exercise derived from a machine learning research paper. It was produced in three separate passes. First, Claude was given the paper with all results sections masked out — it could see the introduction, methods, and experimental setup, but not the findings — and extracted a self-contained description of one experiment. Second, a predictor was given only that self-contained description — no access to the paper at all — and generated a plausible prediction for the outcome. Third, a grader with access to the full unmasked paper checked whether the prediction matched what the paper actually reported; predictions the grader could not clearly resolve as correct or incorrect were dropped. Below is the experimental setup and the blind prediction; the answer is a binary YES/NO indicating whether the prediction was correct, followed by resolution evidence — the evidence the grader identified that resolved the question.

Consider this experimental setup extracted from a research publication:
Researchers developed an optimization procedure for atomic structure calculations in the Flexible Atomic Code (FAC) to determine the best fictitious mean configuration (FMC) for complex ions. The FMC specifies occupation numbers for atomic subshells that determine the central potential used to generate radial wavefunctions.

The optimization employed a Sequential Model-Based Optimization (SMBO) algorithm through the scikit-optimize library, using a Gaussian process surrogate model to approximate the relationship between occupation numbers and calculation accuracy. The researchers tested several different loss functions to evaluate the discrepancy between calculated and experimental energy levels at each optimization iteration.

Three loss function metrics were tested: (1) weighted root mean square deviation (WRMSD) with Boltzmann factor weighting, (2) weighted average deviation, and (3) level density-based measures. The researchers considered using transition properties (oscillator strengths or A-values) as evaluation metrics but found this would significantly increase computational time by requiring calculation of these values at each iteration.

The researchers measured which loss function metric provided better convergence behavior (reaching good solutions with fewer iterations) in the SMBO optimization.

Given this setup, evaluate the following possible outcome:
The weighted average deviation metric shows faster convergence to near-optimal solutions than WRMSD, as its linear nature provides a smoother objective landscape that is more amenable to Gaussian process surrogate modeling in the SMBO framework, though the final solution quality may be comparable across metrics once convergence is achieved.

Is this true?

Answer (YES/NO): NO